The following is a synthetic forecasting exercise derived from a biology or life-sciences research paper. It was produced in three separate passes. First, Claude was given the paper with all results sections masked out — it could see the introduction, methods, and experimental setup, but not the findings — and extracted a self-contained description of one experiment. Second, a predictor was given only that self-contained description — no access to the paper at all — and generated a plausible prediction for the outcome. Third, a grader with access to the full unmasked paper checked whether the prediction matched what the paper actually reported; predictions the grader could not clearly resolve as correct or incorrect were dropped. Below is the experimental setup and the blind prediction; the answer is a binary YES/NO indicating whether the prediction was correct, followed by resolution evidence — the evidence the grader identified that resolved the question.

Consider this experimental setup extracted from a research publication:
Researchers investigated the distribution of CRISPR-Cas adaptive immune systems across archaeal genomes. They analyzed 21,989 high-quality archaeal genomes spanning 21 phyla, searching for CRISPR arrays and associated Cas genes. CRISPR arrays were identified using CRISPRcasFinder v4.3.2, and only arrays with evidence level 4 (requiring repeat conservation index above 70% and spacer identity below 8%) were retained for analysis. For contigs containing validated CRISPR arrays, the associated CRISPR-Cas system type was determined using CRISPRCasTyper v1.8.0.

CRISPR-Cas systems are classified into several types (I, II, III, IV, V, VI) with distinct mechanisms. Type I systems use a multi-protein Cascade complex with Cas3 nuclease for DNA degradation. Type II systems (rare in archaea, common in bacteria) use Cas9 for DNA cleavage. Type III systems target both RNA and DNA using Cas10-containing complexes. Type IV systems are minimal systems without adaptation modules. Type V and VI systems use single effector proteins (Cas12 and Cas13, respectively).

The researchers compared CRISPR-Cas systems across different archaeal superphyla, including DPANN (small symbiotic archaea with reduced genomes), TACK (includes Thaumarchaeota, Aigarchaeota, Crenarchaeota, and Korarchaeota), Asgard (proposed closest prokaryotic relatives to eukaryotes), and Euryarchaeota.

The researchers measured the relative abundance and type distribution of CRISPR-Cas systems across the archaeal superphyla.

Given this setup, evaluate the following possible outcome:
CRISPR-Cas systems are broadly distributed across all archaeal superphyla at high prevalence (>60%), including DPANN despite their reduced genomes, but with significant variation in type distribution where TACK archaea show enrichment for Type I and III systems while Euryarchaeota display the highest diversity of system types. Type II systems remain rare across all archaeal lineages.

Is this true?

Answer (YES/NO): NO